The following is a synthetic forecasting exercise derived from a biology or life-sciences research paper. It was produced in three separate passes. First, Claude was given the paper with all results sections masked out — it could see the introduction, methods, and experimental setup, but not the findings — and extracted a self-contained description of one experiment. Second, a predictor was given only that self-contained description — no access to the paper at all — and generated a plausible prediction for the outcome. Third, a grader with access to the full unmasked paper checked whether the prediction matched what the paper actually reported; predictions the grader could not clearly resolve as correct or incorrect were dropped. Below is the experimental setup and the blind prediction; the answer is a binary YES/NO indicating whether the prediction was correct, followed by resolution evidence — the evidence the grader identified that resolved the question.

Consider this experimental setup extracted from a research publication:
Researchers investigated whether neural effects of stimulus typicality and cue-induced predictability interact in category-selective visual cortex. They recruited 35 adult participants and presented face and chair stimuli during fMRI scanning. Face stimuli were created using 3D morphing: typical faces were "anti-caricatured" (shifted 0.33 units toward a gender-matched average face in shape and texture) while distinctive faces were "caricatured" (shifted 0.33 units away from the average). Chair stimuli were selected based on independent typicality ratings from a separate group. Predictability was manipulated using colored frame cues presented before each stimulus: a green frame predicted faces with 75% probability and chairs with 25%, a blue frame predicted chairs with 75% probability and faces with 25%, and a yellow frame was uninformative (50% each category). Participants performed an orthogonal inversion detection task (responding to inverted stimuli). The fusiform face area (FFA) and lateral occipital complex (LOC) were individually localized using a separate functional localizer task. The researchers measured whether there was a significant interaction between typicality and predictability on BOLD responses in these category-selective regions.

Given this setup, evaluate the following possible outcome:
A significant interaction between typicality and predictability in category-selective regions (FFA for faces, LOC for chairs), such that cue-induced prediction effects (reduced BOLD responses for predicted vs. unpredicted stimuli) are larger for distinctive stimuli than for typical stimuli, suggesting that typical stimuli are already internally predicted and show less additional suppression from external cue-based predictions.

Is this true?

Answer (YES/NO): NO